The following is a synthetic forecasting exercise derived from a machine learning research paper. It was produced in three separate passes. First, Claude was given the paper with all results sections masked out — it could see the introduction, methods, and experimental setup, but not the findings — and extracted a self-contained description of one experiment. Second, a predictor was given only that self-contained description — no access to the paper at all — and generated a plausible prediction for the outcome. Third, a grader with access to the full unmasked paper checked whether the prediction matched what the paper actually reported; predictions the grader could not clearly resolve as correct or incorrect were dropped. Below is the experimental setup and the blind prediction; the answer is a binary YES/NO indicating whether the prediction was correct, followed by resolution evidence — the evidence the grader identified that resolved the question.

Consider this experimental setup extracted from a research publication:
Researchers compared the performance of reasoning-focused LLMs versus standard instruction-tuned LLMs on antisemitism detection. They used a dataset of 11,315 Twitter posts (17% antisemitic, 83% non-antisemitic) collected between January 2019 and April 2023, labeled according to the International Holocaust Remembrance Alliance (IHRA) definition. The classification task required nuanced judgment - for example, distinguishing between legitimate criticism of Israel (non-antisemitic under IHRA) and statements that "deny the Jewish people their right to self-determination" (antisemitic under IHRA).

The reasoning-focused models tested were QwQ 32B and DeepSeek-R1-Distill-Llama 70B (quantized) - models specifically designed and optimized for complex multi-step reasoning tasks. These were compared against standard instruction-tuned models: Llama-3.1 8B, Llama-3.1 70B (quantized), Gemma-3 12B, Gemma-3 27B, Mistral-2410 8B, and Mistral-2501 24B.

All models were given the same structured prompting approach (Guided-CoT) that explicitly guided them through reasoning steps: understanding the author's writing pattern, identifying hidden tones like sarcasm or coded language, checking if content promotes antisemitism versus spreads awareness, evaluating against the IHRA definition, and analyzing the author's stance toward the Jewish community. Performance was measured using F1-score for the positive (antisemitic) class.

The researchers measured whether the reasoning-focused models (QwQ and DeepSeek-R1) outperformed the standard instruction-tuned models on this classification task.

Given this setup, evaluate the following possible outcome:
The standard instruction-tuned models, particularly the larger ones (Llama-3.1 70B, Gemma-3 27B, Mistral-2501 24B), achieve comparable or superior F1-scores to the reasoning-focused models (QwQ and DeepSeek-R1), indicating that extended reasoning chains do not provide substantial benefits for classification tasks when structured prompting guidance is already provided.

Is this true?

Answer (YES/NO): NO